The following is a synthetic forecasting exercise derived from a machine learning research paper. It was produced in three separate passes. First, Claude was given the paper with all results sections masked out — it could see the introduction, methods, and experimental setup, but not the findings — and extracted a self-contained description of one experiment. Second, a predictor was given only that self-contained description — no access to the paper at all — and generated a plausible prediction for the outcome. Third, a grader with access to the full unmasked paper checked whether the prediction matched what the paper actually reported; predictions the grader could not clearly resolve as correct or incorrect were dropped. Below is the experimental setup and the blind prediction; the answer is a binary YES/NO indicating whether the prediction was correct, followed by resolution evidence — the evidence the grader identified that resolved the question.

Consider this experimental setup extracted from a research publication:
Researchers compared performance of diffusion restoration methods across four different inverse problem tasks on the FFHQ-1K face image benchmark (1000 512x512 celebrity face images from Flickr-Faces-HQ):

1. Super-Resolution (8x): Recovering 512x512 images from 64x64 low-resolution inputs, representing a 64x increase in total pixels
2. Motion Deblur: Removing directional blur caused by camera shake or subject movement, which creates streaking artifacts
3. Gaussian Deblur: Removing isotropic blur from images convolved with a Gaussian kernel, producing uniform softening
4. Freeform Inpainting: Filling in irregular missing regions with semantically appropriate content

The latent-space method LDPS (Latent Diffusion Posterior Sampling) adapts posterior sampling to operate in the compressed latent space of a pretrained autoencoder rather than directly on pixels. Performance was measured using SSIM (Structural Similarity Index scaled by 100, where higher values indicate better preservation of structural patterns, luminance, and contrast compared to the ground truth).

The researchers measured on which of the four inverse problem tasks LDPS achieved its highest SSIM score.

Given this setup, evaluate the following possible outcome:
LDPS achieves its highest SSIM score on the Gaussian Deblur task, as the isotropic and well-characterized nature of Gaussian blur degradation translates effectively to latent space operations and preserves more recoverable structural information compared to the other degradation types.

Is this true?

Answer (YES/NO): NO